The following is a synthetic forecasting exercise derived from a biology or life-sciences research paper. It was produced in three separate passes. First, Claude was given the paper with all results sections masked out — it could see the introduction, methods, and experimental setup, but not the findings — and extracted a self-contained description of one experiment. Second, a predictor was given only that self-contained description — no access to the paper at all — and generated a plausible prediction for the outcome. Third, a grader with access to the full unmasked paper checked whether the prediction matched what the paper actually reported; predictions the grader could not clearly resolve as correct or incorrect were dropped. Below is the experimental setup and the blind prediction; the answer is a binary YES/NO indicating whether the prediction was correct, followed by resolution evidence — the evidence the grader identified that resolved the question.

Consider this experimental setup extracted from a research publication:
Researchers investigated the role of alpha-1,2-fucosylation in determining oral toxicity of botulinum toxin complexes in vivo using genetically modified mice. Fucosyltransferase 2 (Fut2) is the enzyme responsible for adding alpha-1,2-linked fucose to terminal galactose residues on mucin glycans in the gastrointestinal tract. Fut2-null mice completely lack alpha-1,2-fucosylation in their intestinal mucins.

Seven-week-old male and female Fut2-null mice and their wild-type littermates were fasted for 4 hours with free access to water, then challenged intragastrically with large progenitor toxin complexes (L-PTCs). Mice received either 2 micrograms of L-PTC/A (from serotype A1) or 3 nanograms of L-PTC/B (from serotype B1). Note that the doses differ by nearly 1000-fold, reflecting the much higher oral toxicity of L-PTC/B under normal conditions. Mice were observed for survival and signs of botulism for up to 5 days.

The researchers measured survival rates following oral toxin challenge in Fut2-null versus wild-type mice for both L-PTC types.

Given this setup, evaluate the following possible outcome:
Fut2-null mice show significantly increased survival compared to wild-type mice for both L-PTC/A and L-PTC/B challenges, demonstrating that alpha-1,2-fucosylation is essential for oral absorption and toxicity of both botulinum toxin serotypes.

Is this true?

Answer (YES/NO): NO